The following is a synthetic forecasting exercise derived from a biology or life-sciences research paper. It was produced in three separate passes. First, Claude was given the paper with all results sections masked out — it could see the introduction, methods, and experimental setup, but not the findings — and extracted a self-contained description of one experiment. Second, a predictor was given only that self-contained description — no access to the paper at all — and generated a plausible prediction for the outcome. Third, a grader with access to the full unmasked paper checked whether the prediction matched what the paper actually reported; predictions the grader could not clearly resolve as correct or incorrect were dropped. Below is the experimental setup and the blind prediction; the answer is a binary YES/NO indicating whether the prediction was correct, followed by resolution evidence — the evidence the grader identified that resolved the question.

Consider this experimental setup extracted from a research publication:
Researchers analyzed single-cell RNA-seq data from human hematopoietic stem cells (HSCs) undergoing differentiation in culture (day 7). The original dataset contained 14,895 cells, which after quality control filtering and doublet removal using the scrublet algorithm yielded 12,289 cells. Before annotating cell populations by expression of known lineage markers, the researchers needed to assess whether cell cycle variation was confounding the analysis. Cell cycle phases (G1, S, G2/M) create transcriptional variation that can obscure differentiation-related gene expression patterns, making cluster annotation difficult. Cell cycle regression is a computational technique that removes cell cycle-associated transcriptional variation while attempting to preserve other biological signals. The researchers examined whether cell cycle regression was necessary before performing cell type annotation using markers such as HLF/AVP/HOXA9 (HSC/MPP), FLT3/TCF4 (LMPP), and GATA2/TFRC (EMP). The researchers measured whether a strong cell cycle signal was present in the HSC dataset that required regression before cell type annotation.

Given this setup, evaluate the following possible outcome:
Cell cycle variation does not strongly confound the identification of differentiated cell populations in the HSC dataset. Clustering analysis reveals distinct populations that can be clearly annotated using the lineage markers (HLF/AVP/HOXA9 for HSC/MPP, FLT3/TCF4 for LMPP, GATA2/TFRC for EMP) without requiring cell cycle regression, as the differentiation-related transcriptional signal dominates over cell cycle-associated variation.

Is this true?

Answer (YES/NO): NO